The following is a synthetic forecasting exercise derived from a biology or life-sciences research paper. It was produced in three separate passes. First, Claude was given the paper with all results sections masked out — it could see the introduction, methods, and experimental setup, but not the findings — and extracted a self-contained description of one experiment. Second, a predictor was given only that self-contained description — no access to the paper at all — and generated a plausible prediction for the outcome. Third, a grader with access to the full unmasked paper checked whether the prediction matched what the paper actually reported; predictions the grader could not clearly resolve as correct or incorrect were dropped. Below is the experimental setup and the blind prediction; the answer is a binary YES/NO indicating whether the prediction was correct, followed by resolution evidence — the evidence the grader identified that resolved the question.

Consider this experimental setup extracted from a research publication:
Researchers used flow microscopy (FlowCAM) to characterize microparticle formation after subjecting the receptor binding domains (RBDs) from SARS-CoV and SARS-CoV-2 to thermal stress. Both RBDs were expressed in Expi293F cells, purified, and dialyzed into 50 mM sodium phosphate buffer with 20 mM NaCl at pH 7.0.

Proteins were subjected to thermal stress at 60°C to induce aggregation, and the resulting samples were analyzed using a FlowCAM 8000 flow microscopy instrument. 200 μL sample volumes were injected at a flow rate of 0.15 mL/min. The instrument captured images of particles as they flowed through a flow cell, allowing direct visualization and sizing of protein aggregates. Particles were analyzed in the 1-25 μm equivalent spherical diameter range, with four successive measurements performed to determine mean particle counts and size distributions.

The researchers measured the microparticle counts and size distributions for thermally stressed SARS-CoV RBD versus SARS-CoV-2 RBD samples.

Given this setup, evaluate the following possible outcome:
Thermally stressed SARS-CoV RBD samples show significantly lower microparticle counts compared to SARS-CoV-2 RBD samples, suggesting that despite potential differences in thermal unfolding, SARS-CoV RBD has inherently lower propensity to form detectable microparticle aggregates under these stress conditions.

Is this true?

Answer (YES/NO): YES